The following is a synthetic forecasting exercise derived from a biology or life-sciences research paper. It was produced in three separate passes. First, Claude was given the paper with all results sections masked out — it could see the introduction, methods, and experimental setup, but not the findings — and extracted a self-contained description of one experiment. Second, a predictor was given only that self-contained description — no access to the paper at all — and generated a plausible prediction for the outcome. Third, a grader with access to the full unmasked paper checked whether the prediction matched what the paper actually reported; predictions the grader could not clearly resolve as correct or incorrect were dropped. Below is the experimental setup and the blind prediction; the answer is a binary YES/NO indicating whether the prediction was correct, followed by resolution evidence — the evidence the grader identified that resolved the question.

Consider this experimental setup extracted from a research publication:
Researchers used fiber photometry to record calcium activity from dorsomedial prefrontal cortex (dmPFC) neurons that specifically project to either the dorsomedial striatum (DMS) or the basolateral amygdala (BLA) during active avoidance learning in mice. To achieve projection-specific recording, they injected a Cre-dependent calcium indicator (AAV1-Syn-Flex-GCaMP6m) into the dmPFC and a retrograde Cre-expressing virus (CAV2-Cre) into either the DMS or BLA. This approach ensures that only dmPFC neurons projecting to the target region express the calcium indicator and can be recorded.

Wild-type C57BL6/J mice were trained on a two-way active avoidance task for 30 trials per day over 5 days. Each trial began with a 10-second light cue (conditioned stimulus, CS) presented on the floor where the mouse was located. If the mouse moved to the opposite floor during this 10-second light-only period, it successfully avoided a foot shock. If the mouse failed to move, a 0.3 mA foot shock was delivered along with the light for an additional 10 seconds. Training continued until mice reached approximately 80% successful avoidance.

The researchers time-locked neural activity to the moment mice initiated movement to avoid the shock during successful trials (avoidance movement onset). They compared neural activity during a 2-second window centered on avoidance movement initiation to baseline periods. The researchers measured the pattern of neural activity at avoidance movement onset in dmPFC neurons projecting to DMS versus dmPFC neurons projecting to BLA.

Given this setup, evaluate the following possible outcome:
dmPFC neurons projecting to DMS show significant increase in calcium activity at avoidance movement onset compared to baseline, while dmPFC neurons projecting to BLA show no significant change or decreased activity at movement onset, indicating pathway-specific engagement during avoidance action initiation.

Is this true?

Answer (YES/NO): YES